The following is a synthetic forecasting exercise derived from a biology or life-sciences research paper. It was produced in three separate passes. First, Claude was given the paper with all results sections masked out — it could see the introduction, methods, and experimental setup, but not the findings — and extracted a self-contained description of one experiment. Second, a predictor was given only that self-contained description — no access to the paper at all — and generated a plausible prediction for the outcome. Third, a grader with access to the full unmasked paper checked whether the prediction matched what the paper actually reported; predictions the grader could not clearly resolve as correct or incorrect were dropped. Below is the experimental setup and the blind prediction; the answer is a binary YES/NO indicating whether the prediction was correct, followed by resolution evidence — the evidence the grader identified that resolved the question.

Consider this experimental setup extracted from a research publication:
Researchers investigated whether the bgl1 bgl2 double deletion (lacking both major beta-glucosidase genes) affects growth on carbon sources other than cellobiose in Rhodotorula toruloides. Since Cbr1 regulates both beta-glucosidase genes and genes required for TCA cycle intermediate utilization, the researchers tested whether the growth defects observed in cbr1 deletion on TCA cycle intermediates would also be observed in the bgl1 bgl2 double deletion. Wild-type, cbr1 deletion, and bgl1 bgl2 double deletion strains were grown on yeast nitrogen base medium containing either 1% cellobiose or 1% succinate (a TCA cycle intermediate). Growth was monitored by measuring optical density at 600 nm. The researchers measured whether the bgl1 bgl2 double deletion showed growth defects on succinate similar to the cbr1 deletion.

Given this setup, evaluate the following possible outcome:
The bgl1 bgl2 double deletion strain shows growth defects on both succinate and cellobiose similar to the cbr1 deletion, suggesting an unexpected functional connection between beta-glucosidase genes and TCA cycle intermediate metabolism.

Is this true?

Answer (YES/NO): NO